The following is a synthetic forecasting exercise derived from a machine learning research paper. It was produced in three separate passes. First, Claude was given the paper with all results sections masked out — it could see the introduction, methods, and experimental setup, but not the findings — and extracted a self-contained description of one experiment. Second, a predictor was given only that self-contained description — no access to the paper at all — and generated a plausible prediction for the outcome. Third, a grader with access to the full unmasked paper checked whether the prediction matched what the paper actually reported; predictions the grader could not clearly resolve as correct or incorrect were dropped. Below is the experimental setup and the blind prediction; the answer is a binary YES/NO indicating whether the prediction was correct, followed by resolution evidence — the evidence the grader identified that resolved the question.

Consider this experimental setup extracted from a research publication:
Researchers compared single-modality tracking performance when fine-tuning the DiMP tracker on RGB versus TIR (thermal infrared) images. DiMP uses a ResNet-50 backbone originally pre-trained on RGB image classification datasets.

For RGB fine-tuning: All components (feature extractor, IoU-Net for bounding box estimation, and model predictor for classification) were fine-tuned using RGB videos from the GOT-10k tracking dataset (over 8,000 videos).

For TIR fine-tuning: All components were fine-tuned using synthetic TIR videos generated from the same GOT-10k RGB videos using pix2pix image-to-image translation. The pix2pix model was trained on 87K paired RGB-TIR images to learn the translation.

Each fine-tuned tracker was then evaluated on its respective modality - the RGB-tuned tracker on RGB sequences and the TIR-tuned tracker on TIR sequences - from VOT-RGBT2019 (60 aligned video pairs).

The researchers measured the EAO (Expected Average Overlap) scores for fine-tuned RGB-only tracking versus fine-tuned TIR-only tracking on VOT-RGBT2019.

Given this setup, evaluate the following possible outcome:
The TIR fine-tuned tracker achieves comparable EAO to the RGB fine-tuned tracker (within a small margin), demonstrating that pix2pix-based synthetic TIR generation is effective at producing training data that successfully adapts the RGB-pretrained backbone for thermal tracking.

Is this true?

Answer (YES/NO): YES